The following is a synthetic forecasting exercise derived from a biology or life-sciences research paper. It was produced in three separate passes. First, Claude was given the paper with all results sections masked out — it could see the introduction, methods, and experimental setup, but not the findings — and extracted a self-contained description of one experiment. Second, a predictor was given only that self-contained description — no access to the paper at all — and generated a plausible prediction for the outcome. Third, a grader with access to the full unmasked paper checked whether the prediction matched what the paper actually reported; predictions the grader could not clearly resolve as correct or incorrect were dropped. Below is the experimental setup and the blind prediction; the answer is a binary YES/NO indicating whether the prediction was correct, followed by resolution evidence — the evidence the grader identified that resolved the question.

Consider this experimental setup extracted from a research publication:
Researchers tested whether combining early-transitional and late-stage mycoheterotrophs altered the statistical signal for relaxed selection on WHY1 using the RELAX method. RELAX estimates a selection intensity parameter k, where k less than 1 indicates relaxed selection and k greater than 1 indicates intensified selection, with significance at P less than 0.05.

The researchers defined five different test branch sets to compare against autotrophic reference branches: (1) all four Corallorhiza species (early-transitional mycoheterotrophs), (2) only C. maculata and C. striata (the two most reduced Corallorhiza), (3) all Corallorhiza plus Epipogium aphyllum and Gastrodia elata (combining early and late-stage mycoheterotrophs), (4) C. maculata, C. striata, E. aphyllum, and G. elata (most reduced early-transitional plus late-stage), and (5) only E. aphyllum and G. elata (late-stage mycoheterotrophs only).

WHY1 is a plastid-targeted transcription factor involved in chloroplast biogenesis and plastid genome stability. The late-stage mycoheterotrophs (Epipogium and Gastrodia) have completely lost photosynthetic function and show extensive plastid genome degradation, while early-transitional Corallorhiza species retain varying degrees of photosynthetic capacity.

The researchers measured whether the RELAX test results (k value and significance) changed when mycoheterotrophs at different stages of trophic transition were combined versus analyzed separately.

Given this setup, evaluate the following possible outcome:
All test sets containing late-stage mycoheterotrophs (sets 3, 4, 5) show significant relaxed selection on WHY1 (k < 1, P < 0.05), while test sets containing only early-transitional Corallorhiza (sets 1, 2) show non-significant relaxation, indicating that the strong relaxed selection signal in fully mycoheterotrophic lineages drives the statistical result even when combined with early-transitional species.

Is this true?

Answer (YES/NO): YES